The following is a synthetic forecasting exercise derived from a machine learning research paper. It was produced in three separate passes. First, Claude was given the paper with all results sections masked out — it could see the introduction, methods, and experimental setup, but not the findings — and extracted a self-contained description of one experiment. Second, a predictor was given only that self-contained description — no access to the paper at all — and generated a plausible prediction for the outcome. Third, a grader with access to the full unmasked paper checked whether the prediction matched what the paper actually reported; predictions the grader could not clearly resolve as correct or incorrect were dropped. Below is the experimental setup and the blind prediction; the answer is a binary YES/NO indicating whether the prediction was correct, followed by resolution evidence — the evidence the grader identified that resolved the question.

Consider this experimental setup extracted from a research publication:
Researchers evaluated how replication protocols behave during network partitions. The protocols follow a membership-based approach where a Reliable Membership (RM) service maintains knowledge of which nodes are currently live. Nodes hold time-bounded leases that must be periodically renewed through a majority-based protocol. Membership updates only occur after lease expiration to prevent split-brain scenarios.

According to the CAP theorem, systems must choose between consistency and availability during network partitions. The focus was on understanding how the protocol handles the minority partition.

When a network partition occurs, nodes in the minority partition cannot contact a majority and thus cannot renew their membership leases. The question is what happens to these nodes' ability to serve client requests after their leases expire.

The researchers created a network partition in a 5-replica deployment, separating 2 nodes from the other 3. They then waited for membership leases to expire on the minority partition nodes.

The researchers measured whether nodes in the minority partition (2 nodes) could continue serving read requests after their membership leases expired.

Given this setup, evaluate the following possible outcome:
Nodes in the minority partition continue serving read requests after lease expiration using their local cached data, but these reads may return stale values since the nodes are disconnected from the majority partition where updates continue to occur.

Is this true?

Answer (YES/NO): NO